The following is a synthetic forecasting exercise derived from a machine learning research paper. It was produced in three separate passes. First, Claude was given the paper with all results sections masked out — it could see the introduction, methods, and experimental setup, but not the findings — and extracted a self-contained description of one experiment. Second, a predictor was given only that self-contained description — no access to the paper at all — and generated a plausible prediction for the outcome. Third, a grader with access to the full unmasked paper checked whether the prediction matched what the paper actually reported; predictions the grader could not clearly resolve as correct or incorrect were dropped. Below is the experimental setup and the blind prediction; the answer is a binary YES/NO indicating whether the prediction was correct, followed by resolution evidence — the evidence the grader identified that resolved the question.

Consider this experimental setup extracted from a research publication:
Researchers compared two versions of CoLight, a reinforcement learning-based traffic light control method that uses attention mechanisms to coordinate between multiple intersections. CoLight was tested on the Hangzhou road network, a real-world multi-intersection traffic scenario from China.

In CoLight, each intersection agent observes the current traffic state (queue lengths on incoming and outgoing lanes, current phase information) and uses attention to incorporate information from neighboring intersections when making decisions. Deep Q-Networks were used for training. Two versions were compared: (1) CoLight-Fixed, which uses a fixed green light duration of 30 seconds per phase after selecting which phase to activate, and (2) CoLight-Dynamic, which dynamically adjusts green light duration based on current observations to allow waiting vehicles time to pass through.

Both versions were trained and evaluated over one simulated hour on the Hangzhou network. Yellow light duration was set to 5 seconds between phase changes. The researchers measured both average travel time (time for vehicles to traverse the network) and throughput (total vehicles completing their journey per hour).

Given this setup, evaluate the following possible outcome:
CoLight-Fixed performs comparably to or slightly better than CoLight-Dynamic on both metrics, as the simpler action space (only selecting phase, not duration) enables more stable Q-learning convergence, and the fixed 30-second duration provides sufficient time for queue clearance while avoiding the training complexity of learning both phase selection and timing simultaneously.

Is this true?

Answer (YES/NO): NO